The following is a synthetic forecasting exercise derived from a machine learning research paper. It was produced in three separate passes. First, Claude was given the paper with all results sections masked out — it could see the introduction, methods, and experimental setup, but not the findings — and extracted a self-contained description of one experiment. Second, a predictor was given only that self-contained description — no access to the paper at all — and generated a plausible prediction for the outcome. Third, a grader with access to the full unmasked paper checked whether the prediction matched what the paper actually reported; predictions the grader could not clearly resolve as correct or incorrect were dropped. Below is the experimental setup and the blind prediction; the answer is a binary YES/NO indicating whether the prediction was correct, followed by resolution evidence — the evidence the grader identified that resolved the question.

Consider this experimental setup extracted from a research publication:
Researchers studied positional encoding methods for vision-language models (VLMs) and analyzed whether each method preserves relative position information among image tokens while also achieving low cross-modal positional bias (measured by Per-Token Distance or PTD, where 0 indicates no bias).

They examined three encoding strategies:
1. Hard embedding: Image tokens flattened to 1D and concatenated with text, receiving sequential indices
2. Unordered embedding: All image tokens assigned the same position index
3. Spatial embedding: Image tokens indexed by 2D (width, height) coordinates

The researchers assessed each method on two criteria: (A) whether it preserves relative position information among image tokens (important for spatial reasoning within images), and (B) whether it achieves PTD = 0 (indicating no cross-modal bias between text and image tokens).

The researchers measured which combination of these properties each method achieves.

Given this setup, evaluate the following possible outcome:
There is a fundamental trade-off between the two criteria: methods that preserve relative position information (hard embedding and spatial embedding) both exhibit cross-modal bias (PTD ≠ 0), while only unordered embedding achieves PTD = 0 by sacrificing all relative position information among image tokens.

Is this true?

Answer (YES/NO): YES